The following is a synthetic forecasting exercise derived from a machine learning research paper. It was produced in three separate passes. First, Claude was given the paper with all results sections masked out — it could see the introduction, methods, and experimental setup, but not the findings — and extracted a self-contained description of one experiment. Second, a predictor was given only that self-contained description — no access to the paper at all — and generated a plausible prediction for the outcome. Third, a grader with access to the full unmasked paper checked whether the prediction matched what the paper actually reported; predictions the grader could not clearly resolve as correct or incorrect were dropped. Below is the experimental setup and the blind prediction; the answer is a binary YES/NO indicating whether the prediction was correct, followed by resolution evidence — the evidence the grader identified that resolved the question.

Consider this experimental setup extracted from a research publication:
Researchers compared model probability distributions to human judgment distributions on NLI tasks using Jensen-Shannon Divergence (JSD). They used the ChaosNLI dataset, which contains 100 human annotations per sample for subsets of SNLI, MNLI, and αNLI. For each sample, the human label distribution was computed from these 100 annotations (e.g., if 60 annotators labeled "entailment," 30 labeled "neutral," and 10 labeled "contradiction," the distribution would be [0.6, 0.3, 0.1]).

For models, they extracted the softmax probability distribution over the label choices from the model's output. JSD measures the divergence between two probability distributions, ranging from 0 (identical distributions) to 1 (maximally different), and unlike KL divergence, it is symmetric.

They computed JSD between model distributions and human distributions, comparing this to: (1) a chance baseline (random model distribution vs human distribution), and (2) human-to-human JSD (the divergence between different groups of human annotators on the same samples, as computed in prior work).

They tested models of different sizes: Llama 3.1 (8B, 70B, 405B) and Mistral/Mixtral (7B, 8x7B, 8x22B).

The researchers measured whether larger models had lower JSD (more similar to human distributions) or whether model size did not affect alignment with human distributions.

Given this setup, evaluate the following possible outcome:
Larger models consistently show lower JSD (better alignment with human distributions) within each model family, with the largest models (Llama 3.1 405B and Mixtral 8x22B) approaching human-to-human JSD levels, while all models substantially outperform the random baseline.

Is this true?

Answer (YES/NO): NO